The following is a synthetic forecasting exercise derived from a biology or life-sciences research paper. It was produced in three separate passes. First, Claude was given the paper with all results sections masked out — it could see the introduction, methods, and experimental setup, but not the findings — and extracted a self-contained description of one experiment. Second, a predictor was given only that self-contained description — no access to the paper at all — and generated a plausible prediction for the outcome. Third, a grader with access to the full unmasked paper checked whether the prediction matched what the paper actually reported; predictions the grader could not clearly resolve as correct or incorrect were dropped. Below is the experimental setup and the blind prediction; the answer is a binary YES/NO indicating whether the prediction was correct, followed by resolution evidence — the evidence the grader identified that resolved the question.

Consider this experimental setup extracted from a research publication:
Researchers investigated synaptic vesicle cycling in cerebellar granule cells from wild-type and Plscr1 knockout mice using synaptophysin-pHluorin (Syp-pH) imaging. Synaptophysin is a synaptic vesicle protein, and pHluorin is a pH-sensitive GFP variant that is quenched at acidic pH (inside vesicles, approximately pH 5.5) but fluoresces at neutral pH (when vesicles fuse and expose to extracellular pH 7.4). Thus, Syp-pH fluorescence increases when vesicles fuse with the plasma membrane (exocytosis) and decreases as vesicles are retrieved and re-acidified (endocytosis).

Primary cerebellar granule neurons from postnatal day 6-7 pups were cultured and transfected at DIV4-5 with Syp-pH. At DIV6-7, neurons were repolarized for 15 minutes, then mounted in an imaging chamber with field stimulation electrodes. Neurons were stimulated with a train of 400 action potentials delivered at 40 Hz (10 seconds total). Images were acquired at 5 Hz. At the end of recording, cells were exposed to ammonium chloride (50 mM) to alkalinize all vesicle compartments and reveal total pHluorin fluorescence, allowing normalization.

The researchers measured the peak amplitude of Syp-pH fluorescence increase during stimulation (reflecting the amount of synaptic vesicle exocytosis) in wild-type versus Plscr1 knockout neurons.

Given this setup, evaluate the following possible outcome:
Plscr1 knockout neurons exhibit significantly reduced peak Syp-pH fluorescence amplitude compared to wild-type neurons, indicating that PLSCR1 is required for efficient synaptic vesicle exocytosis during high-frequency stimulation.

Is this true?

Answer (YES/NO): NO